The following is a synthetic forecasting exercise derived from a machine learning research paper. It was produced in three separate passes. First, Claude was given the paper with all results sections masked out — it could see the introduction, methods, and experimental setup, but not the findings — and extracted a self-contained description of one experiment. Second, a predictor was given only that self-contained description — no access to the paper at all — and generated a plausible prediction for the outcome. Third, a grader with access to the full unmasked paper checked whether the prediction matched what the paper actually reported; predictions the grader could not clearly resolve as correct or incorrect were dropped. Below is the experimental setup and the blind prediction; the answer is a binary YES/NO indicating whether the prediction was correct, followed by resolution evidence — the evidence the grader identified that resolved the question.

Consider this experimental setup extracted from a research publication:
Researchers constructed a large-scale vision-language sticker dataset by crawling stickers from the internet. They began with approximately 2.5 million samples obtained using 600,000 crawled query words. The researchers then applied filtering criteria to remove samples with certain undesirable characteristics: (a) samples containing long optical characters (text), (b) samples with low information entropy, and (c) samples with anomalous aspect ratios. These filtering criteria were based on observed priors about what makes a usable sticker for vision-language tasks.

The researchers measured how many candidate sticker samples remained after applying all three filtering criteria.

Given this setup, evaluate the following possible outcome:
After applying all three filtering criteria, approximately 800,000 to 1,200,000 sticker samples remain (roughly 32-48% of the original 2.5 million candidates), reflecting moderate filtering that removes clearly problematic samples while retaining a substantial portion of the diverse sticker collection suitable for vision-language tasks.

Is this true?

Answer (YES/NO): NO